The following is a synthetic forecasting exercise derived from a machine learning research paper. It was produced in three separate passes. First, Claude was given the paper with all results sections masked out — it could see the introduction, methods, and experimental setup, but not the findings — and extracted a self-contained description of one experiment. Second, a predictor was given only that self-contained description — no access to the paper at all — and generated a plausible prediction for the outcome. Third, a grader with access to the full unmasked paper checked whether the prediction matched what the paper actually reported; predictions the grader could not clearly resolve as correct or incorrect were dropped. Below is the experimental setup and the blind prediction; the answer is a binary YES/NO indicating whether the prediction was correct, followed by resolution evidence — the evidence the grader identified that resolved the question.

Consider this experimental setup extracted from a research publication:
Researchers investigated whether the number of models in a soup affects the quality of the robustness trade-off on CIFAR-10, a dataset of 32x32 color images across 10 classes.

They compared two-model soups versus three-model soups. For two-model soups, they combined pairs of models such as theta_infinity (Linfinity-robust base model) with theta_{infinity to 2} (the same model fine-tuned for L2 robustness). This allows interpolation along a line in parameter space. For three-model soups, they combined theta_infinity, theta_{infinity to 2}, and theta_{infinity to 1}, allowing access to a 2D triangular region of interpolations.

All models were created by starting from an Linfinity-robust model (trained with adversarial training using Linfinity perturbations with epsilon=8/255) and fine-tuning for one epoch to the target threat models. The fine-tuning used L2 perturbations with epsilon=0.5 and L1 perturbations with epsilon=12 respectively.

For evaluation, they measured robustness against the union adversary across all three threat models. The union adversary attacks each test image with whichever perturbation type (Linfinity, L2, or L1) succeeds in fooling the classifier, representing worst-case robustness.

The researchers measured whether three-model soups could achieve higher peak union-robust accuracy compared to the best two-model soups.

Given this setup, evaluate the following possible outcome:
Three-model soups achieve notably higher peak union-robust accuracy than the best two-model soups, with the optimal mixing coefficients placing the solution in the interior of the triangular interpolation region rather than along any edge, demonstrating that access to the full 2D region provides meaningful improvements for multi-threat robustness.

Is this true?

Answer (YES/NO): NO